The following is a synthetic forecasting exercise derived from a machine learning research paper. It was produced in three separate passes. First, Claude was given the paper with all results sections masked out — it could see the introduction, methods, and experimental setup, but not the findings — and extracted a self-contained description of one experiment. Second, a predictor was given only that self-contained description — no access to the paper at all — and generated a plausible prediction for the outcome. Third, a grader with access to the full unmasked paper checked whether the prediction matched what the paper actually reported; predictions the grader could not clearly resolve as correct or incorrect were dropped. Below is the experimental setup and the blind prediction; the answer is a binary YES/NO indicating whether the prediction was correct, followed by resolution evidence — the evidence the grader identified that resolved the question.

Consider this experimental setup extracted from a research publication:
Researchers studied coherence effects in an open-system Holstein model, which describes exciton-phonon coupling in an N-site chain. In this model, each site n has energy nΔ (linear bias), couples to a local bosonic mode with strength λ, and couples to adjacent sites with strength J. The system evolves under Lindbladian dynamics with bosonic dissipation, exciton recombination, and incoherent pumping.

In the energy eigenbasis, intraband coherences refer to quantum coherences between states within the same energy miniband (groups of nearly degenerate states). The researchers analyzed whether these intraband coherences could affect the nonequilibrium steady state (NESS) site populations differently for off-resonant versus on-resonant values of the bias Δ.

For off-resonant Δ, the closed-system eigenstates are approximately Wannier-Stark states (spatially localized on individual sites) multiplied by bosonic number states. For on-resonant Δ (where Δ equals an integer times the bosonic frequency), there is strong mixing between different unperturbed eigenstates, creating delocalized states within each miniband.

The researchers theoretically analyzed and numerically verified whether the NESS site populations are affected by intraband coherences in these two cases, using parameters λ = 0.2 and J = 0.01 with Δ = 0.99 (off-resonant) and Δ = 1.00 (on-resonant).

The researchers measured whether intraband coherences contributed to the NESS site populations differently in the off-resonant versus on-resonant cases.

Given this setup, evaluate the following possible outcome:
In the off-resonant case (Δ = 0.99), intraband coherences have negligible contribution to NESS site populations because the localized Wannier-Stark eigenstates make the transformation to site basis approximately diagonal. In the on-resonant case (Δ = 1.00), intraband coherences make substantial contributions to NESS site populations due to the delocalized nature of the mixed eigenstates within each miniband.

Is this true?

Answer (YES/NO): NO